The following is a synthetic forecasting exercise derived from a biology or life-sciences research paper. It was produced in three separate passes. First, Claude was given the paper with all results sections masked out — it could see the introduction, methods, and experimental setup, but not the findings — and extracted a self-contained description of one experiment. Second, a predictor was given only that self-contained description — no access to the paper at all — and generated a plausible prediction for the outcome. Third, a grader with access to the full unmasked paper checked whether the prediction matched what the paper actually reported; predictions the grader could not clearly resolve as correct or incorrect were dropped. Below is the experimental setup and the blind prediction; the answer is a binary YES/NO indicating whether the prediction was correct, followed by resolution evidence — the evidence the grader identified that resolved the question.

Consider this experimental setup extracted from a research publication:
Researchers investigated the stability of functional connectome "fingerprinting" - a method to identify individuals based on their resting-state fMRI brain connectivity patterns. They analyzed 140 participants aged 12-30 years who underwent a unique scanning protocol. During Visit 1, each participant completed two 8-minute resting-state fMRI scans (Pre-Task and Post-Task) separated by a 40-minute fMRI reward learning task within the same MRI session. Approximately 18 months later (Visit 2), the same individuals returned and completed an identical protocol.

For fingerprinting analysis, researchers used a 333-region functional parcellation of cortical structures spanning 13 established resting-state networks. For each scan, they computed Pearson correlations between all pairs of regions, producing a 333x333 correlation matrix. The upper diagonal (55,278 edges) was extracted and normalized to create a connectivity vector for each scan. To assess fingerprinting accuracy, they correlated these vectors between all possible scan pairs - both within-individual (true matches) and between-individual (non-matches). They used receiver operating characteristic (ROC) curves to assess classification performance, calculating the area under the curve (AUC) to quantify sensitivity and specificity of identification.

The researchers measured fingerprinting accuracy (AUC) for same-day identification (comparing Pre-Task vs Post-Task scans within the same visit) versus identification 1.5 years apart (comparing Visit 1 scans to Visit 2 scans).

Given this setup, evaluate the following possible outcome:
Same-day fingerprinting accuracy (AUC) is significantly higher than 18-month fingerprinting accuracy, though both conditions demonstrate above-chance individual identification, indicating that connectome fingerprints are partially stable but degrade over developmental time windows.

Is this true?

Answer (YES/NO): YES